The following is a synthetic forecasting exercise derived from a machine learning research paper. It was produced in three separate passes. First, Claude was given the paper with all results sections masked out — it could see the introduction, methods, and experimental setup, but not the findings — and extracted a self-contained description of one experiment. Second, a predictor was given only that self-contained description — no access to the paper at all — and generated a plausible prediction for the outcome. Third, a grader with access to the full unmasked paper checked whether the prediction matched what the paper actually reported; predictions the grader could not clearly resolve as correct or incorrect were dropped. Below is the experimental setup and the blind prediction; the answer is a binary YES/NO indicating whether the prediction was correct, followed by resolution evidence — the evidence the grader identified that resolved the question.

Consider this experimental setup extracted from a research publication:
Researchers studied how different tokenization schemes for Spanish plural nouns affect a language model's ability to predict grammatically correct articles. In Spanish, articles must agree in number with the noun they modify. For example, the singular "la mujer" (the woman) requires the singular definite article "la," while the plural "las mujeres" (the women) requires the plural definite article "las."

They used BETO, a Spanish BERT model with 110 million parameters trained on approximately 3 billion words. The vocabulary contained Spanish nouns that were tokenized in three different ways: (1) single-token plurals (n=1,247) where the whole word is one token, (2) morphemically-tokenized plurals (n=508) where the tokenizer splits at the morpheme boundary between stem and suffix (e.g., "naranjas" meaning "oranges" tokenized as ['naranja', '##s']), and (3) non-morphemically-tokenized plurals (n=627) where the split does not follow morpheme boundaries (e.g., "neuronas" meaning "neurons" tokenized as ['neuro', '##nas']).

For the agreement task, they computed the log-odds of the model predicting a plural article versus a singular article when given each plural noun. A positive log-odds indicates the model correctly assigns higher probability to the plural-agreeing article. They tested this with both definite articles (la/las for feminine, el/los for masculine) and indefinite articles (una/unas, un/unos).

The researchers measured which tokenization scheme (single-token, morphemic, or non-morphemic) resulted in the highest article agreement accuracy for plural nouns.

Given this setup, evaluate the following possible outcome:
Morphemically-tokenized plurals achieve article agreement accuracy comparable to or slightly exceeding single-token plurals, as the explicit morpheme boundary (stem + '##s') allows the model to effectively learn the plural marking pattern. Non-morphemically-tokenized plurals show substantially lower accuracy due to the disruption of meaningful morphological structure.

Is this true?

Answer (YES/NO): NO